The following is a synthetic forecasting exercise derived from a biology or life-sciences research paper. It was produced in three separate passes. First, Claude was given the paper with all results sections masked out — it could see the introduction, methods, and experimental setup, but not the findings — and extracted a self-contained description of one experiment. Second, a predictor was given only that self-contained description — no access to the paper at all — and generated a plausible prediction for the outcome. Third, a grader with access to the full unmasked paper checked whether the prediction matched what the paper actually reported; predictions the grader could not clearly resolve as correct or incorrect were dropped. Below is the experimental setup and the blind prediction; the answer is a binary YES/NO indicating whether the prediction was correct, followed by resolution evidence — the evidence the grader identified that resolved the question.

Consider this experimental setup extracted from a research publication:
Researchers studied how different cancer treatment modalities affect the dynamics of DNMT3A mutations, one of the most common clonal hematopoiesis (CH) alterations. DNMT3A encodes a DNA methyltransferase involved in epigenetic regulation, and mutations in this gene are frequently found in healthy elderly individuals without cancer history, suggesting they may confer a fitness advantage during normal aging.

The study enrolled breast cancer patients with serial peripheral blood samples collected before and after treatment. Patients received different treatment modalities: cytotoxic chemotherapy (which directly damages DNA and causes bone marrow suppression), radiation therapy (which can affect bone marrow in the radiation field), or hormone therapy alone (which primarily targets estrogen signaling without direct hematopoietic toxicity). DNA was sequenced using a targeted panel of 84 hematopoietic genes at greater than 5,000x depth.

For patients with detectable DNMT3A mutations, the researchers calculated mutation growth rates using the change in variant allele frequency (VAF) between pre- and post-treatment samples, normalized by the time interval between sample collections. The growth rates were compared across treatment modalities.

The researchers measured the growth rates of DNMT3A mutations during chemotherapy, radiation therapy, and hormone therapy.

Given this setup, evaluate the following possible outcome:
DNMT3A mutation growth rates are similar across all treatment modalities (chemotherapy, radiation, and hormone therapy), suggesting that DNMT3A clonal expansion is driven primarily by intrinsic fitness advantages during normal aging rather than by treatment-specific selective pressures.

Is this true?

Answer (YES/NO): NO